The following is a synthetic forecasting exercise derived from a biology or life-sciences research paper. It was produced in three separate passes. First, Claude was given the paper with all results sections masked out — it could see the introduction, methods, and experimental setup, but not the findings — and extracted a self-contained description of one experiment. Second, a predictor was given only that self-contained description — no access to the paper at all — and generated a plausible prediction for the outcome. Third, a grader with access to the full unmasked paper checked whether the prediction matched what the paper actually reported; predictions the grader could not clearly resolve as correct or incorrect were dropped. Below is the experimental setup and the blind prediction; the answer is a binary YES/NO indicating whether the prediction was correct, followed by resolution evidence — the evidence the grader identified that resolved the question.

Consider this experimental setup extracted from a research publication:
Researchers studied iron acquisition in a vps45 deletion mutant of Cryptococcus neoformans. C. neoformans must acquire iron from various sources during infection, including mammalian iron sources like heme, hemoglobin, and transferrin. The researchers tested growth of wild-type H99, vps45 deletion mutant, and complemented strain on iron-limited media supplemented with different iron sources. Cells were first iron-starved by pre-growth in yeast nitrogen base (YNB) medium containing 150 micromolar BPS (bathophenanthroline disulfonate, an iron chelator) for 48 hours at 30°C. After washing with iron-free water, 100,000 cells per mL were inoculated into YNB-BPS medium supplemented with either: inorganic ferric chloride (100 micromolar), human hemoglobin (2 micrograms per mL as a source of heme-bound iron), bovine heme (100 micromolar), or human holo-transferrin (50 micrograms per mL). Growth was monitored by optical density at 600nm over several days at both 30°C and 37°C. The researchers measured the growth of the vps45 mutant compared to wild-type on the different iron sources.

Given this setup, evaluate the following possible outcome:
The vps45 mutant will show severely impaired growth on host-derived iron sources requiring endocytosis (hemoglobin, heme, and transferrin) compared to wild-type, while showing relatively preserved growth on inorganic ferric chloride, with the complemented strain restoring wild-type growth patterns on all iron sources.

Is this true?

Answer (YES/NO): NO